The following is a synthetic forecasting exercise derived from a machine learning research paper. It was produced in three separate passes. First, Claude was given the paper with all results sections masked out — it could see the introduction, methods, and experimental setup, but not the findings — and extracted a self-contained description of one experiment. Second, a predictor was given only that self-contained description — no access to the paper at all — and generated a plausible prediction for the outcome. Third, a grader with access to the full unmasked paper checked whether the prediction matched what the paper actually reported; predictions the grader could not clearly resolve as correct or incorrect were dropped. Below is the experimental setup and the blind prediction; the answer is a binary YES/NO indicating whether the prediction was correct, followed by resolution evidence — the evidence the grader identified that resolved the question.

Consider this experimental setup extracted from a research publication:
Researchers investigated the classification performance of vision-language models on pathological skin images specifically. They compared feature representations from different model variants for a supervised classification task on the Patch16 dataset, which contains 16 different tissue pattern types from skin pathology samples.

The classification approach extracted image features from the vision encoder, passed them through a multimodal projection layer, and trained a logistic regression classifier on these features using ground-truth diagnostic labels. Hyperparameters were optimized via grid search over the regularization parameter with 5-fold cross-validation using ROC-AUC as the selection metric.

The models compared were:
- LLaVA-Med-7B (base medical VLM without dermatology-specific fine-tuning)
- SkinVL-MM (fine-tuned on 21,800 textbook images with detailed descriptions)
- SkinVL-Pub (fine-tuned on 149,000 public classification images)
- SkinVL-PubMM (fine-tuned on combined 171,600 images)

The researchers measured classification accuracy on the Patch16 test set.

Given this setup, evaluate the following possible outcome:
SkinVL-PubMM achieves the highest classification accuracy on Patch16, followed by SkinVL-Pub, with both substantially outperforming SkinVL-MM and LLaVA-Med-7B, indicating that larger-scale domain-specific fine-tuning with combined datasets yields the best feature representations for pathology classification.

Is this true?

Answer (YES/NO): NO